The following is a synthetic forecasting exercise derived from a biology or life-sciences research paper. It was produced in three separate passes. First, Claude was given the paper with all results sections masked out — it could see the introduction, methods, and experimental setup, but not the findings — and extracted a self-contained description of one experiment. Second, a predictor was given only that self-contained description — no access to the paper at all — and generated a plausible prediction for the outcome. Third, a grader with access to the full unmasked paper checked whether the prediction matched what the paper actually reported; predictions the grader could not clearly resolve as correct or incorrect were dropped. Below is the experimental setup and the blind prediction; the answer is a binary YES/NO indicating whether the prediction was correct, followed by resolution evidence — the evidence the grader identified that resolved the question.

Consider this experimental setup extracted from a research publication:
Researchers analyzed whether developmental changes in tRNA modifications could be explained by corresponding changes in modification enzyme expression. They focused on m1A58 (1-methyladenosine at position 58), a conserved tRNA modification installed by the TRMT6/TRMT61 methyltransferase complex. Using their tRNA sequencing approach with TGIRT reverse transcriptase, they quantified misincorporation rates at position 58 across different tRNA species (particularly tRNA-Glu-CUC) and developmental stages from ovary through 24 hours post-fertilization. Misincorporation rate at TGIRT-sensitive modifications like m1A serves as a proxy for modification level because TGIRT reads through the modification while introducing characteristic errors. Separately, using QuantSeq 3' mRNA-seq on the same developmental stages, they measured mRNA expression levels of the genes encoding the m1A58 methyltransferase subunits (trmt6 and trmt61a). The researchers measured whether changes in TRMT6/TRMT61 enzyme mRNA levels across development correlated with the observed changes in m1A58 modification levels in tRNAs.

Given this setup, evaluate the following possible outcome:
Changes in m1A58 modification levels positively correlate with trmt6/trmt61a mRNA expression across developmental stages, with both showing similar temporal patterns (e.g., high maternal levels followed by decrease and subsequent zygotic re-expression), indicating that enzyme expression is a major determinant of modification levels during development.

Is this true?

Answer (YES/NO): NO